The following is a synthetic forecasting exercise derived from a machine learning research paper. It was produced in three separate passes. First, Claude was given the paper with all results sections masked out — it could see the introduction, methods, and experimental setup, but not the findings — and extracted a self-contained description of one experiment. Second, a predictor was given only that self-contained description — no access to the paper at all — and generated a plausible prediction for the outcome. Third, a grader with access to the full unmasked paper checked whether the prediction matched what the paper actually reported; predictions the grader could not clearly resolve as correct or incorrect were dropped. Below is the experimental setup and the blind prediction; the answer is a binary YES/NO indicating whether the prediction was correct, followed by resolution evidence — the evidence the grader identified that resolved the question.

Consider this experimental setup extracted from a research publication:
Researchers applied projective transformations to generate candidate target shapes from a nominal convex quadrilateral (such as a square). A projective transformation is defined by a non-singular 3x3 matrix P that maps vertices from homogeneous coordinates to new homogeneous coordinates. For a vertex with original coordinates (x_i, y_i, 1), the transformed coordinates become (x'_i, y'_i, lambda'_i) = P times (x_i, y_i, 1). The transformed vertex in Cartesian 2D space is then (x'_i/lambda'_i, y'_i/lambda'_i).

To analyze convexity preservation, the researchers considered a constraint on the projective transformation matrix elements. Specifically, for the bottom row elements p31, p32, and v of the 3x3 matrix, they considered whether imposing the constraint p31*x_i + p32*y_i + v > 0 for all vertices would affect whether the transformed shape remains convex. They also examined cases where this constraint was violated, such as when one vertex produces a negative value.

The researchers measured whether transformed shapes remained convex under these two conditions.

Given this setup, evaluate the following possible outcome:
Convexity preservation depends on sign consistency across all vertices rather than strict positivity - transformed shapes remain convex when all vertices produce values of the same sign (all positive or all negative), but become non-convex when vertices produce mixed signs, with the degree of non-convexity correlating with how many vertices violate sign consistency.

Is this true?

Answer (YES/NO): NO